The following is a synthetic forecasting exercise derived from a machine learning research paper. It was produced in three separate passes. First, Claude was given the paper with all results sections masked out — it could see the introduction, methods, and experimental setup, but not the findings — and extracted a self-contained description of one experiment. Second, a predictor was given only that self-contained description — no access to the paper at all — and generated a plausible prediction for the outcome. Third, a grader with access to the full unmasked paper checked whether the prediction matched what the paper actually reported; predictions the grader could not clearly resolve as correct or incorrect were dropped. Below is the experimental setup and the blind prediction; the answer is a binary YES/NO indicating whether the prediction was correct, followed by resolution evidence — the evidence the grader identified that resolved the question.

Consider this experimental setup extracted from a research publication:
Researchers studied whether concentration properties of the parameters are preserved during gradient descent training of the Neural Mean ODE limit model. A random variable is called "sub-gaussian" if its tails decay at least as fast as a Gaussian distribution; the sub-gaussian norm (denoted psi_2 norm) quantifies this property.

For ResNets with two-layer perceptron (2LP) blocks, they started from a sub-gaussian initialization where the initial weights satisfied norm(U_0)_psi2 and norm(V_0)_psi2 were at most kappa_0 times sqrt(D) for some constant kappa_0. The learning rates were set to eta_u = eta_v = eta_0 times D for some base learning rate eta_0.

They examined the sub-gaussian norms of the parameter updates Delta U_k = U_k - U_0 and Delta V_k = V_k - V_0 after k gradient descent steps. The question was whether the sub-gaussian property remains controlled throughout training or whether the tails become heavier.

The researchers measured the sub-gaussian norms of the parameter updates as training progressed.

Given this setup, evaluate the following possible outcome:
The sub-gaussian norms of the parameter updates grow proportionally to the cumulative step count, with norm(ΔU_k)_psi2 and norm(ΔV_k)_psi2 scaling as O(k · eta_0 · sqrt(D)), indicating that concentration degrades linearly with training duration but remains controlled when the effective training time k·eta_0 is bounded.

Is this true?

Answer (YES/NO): NO